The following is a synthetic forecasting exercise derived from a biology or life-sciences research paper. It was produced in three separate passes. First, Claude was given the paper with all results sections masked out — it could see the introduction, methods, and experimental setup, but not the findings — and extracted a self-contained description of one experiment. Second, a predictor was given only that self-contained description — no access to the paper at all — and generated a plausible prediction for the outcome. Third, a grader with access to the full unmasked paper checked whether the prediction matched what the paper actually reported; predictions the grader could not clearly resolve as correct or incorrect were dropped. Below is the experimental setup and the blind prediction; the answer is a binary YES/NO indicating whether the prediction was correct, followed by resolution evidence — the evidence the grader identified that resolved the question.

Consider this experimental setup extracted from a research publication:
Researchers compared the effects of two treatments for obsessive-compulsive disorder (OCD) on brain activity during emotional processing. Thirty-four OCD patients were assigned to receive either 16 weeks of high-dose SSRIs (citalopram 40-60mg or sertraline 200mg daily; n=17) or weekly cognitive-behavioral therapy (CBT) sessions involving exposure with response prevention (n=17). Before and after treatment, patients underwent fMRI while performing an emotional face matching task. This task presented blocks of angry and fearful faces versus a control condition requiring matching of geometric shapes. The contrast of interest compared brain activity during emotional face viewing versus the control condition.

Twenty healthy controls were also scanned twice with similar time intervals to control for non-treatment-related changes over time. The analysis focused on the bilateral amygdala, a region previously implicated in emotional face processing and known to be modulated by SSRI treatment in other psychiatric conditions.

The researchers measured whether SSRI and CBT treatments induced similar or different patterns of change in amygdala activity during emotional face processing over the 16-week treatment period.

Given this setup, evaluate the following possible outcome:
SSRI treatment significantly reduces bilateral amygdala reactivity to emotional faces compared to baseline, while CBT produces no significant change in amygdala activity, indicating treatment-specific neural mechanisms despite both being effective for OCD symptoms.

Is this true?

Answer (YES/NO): NO